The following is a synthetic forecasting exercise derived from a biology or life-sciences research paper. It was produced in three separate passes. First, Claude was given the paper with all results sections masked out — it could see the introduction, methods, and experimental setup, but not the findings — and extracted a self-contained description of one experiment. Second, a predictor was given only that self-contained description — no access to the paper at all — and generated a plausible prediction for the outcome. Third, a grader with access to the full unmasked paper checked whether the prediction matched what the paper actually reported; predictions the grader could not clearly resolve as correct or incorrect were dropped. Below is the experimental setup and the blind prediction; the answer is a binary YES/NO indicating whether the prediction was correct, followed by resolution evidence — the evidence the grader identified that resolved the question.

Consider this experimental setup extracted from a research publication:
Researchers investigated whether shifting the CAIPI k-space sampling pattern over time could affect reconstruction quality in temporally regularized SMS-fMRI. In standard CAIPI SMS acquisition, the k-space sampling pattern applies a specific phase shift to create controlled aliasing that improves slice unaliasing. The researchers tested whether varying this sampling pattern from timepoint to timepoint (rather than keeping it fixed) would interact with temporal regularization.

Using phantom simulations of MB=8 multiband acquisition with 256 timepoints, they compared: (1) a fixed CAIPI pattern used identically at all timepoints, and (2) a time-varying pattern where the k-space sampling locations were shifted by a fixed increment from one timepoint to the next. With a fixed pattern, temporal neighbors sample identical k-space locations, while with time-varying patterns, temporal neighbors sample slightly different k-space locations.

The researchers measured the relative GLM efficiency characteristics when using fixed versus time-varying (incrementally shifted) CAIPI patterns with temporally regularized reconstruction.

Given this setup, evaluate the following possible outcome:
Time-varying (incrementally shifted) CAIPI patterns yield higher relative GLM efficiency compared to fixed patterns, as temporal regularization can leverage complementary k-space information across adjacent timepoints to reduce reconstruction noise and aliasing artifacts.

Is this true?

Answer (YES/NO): YES